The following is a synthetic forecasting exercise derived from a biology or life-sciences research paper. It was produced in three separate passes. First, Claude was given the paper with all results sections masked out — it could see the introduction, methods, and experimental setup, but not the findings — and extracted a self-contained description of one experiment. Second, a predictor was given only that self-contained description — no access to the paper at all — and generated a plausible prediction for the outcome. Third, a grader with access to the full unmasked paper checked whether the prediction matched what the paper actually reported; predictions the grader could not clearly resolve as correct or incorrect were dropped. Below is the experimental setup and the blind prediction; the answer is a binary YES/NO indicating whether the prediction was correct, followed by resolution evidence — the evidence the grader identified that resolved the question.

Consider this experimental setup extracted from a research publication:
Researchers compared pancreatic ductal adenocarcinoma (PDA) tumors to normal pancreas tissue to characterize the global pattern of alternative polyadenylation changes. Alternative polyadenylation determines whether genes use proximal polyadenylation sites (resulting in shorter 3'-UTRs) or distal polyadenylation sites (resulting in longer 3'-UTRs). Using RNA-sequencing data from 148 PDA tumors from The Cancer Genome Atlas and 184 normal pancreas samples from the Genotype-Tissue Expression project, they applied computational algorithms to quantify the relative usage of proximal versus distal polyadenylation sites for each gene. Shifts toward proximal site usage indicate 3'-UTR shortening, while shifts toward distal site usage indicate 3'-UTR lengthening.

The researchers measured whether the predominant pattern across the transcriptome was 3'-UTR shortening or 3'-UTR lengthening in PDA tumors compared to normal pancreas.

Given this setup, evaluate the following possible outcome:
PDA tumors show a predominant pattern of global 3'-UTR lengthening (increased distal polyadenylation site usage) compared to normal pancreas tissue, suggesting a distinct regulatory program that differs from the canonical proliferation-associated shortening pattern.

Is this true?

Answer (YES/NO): NO